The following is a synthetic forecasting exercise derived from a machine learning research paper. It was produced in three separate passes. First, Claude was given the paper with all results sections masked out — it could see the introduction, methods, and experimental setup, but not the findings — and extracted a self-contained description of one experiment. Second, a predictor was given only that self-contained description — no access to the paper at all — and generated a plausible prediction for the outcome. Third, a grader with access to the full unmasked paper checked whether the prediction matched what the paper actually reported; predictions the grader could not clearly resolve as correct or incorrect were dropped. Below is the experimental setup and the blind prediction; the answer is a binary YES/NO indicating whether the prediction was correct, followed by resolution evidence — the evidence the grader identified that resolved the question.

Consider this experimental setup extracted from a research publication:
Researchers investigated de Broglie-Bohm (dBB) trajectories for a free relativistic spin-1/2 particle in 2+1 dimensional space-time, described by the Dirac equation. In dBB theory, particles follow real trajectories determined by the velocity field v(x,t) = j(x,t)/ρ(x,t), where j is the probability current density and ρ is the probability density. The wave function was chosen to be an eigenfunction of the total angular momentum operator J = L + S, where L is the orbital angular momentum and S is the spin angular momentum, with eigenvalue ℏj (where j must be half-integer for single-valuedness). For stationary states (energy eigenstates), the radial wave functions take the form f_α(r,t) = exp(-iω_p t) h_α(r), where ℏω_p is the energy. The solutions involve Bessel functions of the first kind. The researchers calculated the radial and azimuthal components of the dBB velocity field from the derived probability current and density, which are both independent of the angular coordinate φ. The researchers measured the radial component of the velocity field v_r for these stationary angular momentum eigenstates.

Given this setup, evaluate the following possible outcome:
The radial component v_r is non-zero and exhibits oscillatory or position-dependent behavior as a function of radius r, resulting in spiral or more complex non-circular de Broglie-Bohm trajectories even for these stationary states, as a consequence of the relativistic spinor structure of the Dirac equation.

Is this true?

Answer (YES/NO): NO